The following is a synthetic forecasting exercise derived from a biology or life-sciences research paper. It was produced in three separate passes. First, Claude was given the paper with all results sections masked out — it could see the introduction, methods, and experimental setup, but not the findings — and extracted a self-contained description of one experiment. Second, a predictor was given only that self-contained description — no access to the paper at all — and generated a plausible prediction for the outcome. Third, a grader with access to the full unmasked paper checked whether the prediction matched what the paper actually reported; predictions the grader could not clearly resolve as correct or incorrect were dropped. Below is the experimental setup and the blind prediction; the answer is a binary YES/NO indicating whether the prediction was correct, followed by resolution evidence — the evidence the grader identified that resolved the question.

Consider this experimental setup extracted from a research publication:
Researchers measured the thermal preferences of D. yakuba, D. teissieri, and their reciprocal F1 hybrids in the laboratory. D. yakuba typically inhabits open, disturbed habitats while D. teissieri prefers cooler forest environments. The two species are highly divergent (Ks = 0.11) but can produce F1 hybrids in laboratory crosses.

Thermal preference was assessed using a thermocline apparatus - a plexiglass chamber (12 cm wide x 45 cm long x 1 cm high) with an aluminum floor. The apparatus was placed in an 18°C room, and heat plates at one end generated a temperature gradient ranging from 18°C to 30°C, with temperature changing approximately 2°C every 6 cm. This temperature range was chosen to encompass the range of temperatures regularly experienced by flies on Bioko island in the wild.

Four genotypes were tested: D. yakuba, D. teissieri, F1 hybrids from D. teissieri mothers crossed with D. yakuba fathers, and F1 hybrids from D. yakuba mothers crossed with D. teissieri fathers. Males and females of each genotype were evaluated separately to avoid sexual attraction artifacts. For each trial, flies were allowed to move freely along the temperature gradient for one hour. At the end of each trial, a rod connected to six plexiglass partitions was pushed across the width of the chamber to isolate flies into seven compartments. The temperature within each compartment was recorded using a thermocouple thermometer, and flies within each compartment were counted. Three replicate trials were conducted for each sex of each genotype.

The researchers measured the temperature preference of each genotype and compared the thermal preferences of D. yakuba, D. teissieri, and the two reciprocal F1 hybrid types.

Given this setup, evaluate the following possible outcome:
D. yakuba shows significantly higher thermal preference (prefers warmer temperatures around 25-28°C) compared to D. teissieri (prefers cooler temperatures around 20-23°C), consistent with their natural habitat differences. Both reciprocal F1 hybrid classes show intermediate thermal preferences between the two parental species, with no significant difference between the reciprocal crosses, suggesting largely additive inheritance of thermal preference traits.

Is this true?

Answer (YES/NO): NO